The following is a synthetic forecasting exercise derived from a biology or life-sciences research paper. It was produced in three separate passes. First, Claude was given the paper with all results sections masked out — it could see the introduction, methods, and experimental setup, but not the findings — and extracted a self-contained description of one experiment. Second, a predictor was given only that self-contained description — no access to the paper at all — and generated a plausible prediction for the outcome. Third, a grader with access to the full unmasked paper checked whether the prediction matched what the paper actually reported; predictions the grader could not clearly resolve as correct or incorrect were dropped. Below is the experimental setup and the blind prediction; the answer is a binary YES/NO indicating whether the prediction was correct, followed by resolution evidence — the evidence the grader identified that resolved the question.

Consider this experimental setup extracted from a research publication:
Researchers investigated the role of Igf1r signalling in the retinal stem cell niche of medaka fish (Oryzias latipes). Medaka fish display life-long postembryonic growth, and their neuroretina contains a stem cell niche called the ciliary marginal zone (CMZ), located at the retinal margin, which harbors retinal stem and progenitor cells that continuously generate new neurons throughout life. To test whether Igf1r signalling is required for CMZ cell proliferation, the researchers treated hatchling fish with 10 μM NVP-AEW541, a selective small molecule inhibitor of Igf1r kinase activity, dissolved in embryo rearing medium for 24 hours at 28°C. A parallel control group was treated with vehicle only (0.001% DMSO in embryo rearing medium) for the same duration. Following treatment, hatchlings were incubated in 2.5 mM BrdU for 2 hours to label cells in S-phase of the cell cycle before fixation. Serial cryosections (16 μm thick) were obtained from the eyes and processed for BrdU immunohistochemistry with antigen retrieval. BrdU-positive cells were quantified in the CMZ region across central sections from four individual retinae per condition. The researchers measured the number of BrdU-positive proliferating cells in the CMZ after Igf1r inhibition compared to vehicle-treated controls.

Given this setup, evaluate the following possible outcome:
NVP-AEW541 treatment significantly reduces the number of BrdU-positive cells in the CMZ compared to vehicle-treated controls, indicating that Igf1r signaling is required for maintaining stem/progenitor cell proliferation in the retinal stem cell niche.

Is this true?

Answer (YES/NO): YES